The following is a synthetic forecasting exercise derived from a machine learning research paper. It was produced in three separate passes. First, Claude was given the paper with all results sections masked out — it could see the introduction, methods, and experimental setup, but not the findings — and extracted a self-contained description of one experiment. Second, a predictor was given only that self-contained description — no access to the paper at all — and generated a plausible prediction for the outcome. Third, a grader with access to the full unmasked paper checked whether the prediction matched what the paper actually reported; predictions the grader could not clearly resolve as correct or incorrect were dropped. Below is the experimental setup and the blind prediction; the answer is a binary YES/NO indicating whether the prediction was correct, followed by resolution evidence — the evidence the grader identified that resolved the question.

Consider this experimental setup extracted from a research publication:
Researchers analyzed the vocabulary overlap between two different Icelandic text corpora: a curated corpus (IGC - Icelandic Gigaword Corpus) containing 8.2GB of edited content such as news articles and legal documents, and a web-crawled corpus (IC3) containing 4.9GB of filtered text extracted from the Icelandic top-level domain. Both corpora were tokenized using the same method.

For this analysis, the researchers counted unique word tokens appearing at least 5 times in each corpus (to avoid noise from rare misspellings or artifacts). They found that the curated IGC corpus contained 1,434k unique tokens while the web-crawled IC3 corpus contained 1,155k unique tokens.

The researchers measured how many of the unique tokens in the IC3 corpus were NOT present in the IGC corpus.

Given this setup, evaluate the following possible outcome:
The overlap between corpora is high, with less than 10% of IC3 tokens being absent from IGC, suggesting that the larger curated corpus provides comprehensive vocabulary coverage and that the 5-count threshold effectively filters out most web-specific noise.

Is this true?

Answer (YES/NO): NO